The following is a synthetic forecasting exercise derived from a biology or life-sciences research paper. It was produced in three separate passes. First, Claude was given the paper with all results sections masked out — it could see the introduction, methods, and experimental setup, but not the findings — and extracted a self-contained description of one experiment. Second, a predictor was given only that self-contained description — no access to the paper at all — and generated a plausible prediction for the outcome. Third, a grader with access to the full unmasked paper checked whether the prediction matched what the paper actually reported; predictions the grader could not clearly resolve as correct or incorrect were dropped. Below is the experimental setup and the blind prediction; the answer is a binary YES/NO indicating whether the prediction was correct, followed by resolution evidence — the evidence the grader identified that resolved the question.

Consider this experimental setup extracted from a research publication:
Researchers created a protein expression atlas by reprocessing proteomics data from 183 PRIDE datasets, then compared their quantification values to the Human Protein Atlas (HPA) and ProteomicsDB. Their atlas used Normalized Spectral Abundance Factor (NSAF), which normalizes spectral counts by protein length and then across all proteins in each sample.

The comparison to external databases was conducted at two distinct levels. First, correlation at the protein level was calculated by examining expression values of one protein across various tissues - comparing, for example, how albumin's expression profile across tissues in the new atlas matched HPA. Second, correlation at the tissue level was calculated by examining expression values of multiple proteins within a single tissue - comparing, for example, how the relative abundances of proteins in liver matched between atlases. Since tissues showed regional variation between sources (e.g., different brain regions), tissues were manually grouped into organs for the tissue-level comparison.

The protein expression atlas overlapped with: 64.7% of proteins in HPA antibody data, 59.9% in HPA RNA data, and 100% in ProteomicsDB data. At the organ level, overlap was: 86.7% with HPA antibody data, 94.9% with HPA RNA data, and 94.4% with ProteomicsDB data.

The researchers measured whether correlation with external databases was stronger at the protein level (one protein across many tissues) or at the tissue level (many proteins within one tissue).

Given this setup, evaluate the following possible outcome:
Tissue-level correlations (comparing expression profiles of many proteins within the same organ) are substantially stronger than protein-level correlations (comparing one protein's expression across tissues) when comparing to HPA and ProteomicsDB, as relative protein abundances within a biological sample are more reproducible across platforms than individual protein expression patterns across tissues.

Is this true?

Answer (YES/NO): YES